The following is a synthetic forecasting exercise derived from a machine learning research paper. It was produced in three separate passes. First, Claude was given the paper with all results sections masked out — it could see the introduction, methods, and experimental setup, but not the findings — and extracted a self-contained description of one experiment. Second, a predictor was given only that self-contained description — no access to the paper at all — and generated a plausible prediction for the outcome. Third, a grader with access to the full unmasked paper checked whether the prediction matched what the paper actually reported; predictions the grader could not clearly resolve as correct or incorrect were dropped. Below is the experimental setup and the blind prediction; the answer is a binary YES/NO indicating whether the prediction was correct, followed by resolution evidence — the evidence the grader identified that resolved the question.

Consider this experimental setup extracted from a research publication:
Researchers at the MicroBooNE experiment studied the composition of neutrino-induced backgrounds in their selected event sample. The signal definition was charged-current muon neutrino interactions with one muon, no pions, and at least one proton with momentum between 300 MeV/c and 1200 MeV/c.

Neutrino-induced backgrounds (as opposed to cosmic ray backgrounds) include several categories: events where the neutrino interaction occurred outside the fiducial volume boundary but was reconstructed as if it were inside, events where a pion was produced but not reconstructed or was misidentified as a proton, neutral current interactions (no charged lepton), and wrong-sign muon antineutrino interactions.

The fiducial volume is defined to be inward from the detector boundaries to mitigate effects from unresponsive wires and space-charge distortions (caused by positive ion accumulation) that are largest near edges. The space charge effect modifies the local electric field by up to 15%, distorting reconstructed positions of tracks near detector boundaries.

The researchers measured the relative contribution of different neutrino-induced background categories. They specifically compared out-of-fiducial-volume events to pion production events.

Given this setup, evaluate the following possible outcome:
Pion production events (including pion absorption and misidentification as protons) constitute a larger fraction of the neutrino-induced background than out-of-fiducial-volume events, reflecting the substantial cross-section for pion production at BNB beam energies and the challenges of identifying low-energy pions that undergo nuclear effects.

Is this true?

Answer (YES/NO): NO